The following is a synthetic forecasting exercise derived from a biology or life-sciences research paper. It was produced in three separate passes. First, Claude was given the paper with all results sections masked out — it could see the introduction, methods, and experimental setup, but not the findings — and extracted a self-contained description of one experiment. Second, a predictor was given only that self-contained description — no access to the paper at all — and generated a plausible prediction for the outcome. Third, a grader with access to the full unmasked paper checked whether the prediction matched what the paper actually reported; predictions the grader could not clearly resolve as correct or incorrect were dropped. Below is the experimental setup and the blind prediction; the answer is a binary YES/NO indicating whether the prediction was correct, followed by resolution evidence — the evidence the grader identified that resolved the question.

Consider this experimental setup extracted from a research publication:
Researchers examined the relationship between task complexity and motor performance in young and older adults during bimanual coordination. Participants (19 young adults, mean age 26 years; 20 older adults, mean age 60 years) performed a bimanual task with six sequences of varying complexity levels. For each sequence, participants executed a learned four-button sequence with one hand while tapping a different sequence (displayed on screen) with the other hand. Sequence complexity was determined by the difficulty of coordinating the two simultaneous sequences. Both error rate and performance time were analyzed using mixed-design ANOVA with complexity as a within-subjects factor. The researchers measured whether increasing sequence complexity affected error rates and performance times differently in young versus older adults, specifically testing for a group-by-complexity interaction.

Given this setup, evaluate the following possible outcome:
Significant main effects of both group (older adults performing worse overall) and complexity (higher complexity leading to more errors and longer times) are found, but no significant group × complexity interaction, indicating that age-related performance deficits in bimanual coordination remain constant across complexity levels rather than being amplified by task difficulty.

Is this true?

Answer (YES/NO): NO